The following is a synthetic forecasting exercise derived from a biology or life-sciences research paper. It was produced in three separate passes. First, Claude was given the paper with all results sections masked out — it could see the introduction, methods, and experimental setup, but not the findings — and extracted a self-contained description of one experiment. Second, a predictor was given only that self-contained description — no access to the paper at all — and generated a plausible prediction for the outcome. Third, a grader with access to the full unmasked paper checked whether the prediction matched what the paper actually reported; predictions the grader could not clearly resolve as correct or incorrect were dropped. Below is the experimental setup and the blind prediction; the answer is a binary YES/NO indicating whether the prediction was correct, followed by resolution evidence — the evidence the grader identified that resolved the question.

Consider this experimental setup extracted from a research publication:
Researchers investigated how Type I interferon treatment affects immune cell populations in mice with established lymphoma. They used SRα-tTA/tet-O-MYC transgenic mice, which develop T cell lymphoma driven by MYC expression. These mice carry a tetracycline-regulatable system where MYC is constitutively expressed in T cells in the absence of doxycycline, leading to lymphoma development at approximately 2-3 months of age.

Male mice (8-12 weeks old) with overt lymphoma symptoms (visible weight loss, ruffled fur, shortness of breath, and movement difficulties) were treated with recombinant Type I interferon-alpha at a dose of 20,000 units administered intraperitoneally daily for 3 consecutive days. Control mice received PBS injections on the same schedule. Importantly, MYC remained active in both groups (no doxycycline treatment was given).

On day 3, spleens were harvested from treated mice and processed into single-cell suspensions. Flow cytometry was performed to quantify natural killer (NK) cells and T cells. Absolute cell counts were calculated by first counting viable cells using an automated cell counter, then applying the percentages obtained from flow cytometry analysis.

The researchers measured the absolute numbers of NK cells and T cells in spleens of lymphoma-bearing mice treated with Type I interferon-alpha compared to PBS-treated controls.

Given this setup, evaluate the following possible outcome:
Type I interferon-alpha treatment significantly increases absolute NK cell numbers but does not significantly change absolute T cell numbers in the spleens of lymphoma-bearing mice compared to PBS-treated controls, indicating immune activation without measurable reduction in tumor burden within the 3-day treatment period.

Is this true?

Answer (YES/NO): YES